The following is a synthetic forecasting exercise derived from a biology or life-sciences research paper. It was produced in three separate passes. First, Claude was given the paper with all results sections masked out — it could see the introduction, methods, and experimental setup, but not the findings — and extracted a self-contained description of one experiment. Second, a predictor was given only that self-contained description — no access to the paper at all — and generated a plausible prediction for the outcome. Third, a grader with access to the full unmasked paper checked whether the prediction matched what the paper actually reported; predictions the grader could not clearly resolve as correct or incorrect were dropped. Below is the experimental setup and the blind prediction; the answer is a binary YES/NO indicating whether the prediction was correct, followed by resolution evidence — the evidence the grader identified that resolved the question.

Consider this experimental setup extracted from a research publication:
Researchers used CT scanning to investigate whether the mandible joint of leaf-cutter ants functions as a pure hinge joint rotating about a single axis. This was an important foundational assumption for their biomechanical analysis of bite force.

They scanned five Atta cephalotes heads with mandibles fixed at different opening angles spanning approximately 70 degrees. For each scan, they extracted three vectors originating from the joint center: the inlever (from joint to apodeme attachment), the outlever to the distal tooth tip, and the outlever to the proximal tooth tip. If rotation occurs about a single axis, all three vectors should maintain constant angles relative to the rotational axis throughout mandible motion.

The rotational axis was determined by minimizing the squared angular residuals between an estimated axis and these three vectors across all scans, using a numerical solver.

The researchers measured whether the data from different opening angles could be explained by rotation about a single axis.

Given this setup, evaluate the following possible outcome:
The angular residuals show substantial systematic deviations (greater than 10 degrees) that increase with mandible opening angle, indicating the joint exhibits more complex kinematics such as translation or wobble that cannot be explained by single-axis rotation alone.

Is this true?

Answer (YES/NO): NO